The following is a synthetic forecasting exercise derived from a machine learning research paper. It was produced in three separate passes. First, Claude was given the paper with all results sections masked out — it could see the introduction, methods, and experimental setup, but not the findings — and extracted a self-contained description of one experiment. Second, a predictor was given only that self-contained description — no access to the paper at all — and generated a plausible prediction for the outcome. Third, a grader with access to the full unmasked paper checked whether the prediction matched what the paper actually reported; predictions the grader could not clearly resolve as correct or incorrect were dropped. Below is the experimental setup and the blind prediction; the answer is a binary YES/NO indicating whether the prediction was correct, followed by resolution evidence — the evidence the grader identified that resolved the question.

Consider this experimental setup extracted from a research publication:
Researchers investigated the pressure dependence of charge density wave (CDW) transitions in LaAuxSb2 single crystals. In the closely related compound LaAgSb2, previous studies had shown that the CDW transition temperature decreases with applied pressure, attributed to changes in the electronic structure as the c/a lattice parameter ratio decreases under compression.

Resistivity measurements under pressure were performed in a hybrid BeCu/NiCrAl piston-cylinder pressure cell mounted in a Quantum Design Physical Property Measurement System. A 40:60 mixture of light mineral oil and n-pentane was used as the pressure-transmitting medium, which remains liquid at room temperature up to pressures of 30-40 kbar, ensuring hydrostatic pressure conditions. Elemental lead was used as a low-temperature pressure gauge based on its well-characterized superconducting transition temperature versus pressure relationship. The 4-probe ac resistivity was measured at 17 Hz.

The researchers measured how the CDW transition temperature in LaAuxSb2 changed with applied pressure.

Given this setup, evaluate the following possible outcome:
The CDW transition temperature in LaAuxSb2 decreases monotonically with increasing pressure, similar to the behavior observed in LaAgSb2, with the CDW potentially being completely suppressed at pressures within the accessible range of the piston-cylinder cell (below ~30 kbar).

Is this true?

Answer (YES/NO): YES